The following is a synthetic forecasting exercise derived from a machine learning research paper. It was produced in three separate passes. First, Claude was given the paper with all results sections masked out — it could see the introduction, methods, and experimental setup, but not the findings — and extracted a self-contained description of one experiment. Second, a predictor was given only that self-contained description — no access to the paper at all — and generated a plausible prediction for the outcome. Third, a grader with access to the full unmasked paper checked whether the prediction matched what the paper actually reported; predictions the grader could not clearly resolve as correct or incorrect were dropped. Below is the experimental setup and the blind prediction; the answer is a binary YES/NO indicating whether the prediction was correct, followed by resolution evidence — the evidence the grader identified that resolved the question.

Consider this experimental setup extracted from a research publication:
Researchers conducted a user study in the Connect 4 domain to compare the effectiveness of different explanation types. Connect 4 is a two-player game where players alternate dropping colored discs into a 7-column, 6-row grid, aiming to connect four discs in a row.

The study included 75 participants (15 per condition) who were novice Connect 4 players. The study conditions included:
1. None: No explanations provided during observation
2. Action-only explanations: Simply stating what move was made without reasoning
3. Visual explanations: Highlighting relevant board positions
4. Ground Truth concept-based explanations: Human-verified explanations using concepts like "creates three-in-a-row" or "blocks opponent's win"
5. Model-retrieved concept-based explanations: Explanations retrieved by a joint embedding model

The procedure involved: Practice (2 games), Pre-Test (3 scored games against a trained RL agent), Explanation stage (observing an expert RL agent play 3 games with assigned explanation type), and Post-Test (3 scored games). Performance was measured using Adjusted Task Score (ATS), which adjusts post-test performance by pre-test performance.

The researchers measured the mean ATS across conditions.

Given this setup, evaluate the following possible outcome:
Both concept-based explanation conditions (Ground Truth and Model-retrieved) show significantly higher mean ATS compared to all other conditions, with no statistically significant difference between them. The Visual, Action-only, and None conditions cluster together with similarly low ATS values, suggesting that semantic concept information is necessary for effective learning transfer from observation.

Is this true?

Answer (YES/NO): NO